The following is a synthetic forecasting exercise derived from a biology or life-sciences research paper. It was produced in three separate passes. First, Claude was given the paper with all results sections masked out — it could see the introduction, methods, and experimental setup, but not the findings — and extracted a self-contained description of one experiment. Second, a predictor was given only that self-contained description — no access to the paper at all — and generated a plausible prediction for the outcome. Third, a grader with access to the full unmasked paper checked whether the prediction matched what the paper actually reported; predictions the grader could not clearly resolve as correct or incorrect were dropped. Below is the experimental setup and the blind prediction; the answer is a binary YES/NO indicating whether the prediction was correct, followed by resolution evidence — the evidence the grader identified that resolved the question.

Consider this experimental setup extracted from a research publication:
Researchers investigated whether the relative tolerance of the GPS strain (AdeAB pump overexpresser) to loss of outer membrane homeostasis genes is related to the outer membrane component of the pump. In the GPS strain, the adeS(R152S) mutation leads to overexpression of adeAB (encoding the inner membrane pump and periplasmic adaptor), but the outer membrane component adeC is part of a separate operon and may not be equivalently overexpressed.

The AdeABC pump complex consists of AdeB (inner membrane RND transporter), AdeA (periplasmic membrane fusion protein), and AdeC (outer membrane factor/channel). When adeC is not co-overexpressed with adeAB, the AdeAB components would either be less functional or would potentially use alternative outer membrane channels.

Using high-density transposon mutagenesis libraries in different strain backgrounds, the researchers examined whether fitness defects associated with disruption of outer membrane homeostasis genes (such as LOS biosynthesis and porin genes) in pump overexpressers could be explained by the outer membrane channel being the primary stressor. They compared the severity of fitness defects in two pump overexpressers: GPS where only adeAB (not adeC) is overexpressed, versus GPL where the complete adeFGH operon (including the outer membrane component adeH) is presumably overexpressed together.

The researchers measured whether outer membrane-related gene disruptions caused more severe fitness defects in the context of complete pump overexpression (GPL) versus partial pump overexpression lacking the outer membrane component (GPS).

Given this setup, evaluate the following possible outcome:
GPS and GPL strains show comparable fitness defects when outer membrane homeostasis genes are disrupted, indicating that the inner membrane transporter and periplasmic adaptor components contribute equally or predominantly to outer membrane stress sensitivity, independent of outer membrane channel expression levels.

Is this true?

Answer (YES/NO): NO